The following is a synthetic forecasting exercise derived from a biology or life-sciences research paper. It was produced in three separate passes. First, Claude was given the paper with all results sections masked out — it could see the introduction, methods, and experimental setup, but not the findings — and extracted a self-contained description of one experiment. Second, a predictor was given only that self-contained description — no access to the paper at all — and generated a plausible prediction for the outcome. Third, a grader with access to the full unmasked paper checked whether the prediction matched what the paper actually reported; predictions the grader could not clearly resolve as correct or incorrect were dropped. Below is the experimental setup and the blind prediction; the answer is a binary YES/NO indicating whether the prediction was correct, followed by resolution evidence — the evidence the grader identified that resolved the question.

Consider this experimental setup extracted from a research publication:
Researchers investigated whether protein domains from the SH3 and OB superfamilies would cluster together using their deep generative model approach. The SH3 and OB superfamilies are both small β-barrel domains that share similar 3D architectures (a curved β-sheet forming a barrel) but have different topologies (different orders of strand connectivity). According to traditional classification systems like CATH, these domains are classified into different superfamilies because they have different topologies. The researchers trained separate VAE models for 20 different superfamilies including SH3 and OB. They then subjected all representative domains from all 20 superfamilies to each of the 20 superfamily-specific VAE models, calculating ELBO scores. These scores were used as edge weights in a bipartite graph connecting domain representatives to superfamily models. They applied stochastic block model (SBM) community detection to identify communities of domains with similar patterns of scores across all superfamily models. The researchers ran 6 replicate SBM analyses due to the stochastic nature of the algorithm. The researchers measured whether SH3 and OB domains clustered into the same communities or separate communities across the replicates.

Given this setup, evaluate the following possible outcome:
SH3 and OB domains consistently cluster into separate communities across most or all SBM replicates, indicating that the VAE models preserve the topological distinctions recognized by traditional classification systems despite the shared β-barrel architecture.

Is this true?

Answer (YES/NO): NO